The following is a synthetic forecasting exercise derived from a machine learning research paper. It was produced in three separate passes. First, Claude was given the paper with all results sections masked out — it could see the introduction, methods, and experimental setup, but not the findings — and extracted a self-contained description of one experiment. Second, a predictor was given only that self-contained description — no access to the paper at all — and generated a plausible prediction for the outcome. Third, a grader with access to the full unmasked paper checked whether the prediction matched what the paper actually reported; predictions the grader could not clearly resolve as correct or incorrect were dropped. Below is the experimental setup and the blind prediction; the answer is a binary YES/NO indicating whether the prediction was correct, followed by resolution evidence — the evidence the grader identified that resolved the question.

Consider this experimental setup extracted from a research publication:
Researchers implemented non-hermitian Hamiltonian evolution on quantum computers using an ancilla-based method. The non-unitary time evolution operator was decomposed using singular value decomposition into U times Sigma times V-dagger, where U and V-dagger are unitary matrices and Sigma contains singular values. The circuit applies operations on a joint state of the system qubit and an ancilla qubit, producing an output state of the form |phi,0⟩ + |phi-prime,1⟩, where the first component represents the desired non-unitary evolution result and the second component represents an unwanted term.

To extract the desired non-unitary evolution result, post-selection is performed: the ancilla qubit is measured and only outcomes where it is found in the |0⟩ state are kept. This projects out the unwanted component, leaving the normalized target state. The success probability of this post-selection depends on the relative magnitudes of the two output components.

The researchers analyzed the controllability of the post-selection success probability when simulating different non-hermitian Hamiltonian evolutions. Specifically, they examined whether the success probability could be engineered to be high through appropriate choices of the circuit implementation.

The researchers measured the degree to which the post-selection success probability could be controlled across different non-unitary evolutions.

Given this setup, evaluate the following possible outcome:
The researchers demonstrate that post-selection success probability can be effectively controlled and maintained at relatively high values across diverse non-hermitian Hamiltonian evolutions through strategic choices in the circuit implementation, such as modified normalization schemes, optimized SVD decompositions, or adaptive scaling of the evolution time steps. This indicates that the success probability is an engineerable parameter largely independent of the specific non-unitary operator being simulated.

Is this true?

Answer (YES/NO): NO